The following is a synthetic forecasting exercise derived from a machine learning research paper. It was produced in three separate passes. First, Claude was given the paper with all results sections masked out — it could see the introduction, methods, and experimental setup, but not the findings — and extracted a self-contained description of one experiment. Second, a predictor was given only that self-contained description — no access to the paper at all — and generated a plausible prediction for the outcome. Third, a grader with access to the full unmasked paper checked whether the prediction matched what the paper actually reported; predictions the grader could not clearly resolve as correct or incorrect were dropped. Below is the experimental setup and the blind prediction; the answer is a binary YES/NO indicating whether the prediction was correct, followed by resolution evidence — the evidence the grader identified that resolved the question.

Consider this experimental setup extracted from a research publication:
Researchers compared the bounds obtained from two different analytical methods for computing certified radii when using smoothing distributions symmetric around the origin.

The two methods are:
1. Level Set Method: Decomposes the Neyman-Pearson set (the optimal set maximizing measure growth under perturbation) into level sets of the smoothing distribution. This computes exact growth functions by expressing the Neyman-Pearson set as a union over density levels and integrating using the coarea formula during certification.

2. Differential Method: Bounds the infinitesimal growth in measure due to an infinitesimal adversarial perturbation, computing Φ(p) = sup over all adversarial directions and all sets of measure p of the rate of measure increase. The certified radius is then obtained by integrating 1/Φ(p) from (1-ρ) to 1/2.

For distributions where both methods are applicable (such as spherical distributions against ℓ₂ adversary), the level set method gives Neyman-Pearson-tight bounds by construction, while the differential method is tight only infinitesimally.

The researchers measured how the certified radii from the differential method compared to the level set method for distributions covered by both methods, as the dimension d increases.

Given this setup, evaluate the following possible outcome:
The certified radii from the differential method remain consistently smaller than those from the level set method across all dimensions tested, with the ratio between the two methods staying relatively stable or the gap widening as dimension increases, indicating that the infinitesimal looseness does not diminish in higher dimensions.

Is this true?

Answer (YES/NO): NO